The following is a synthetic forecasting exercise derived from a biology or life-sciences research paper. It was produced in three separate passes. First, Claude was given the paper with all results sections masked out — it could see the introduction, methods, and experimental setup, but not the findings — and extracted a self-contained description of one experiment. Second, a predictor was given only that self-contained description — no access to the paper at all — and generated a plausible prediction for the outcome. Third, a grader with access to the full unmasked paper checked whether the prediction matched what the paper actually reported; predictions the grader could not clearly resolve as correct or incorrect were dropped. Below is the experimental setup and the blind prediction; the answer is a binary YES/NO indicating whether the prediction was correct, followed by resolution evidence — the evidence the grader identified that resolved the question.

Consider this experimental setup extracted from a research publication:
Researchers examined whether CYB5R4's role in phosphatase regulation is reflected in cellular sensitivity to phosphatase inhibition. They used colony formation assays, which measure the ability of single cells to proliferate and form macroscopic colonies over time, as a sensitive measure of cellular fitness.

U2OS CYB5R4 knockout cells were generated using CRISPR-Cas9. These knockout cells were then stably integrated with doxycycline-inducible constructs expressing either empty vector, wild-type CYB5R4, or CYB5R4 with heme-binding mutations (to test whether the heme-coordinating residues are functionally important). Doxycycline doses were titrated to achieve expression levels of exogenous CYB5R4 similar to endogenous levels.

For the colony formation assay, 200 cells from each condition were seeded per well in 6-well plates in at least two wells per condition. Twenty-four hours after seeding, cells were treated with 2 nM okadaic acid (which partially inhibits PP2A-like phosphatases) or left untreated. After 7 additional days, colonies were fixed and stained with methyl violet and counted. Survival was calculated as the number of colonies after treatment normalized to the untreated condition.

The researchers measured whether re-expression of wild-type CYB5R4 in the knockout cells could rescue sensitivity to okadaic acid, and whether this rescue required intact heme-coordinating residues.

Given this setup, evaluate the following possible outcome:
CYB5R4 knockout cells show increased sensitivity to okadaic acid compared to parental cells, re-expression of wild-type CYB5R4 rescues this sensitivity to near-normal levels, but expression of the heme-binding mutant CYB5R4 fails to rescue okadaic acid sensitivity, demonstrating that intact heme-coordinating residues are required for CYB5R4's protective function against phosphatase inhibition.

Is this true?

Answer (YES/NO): YES